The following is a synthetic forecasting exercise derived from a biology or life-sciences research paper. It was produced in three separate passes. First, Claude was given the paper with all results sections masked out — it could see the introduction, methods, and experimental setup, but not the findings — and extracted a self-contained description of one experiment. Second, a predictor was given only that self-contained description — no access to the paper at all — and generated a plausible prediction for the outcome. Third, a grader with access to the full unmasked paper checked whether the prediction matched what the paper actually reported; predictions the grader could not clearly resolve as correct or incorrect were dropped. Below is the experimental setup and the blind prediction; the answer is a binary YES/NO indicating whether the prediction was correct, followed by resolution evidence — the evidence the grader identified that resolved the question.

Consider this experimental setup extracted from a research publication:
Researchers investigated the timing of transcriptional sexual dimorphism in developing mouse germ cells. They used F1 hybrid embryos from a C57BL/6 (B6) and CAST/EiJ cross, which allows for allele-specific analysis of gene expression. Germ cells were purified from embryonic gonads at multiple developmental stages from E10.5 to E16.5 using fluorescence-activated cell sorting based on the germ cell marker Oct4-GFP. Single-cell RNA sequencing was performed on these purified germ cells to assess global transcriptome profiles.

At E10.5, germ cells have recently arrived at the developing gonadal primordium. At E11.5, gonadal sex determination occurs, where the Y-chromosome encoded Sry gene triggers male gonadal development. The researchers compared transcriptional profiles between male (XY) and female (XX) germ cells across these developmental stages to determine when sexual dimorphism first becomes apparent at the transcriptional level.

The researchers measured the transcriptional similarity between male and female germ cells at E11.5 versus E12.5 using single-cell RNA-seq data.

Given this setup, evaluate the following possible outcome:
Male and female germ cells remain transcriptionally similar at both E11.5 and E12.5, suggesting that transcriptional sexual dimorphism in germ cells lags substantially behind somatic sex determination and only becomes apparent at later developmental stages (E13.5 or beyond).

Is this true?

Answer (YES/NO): NO